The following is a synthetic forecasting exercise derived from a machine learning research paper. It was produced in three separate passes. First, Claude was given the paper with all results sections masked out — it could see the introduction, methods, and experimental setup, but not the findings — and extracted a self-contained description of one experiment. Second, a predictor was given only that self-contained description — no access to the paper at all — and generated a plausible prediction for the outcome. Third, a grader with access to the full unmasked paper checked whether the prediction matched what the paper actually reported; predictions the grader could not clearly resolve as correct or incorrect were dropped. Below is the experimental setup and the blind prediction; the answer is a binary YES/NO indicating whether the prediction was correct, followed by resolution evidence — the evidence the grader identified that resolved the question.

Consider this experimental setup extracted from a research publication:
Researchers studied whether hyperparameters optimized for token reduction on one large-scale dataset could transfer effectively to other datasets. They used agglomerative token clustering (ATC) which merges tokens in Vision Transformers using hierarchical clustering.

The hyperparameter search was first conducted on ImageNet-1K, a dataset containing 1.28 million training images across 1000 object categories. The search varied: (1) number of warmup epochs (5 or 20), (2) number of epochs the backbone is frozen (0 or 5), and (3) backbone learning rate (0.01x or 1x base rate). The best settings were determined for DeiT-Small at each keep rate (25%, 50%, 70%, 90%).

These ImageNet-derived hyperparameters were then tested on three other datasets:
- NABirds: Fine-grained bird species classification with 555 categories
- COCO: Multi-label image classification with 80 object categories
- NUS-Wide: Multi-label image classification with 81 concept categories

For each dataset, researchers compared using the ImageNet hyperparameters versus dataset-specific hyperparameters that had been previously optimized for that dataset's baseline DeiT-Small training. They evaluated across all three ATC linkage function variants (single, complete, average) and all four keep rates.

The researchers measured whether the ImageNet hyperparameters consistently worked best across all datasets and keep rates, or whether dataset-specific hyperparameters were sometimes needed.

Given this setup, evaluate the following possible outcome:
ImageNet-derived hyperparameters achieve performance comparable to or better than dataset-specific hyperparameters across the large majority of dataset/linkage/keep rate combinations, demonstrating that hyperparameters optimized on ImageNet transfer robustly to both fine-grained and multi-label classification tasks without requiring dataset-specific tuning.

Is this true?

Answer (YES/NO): NO